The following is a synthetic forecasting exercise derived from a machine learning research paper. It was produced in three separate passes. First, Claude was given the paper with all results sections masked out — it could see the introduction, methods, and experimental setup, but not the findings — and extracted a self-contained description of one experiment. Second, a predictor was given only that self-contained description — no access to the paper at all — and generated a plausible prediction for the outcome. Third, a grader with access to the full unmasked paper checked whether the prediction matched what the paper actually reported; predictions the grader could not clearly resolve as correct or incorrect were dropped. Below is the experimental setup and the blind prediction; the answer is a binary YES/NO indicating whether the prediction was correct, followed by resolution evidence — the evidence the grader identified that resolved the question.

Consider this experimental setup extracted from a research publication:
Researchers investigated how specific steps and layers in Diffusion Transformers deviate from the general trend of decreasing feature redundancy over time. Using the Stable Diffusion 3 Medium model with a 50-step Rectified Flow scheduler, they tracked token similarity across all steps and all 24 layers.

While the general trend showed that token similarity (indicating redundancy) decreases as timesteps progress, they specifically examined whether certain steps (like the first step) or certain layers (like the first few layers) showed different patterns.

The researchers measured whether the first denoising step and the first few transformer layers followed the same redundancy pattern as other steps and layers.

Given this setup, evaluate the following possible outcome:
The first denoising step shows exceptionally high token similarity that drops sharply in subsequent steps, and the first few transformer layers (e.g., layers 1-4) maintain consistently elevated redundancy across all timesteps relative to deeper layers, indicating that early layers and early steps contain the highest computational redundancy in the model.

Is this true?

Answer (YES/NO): NO